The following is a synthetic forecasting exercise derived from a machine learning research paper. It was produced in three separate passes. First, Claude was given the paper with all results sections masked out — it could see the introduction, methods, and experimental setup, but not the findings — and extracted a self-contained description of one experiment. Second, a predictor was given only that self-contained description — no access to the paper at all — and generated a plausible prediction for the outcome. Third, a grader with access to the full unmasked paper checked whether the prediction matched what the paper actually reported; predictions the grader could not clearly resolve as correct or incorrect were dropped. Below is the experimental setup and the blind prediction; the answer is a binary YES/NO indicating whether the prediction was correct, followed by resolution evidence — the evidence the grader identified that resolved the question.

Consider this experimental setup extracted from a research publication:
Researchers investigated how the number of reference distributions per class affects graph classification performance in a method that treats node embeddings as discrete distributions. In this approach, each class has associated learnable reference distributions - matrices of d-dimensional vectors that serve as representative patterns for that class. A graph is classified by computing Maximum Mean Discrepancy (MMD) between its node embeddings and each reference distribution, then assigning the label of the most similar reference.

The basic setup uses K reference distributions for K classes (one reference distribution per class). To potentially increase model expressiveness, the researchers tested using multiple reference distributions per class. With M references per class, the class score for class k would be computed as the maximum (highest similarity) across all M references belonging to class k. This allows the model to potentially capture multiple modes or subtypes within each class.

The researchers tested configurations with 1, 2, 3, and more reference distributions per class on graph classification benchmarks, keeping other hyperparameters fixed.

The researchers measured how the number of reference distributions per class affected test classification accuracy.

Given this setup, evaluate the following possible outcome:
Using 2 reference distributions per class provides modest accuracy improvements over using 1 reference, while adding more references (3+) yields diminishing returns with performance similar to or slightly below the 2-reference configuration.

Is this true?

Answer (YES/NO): NO